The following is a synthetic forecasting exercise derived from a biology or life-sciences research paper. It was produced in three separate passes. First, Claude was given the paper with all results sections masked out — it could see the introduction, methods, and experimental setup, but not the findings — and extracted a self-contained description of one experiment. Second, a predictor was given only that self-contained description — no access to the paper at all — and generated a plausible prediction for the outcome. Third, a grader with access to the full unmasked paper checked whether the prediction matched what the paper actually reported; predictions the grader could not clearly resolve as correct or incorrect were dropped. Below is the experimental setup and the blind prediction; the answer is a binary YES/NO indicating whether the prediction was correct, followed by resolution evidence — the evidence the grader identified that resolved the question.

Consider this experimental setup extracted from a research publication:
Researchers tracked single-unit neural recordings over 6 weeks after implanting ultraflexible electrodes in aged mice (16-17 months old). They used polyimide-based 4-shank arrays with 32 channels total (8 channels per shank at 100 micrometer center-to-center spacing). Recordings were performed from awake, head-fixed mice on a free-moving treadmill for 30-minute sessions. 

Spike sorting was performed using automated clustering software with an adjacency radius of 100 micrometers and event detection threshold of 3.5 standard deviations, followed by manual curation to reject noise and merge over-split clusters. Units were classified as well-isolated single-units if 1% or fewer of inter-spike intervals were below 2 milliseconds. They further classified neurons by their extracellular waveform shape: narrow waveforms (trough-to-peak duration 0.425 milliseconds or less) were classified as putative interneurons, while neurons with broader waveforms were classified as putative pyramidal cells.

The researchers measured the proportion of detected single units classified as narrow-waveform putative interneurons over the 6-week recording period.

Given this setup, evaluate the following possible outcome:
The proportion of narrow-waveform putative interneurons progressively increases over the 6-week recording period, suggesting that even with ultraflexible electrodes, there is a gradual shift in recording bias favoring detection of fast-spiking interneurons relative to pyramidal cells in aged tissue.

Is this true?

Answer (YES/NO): NO